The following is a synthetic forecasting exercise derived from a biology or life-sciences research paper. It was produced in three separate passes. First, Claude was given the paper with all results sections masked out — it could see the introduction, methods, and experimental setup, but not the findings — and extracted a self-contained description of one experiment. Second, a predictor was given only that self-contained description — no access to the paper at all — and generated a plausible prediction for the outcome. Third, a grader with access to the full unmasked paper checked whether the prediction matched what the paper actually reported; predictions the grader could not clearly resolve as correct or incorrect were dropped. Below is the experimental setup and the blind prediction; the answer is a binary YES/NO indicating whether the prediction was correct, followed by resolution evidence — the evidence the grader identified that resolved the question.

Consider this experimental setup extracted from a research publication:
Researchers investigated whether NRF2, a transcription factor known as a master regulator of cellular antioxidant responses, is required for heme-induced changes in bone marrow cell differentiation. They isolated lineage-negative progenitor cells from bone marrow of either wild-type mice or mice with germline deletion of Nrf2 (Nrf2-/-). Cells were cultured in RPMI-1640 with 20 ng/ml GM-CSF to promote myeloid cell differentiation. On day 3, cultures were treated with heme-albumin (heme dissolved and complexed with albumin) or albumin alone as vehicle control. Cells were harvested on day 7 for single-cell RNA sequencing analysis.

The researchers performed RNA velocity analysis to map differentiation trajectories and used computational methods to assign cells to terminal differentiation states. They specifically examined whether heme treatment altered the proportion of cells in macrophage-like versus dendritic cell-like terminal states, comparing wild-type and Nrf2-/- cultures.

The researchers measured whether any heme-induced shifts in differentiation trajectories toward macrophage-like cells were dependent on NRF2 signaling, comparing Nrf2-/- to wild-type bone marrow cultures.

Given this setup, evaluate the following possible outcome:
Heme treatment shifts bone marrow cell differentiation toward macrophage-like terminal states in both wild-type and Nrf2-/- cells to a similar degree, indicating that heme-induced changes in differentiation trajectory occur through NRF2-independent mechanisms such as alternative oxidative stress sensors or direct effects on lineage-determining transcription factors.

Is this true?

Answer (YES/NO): NO